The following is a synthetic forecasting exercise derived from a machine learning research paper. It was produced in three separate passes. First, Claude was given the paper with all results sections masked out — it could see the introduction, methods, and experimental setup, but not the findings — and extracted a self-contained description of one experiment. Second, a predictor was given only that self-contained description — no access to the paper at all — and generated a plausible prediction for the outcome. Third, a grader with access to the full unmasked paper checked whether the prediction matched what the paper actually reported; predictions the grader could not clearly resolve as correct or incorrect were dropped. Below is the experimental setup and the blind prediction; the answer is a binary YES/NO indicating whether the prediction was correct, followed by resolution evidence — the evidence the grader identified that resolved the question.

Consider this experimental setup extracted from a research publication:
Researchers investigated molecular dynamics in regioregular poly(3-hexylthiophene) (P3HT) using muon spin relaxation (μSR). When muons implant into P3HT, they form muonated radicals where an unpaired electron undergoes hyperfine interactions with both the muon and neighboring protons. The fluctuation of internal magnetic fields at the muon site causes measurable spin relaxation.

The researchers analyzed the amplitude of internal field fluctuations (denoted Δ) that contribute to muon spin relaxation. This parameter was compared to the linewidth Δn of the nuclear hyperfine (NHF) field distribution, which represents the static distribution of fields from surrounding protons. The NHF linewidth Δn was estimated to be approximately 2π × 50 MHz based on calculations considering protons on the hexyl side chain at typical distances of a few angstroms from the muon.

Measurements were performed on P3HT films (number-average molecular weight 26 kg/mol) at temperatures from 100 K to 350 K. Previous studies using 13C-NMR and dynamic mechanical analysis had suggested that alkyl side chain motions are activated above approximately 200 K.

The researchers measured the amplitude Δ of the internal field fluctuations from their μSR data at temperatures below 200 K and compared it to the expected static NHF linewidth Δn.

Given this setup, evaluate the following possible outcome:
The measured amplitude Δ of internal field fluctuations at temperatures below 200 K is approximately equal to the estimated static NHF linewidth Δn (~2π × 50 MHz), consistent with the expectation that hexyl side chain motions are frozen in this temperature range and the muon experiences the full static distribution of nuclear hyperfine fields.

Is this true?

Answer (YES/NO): NO